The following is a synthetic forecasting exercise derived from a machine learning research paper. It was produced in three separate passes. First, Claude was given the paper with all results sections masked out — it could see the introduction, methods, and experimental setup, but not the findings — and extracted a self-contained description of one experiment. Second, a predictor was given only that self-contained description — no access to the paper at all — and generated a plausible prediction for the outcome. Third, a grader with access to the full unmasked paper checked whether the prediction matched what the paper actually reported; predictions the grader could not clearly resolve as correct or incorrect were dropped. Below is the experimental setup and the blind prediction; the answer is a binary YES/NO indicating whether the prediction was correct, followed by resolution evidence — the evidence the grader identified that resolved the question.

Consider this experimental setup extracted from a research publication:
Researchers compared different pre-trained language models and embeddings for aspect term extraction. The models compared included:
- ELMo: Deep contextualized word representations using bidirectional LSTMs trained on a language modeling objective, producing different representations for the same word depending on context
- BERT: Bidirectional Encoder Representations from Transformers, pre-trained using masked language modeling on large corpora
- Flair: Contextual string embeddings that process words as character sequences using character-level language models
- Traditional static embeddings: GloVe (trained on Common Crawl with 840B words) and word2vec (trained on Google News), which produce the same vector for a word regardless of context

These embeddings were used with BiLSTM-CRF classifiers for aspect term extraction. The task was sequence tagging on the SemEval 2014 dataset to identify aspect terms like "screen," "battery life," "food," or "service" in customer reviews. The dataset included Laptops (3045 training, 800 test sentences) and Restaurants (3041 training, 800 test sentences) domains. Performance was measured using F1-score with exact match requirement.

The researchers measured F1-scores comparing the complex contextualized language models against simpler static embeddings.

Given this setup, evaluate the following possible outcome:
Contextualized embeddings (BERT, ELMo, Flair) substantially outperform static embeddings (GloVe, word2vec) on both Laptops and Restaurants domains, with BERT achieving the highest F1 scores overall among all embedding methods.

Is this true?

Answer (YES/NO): NO